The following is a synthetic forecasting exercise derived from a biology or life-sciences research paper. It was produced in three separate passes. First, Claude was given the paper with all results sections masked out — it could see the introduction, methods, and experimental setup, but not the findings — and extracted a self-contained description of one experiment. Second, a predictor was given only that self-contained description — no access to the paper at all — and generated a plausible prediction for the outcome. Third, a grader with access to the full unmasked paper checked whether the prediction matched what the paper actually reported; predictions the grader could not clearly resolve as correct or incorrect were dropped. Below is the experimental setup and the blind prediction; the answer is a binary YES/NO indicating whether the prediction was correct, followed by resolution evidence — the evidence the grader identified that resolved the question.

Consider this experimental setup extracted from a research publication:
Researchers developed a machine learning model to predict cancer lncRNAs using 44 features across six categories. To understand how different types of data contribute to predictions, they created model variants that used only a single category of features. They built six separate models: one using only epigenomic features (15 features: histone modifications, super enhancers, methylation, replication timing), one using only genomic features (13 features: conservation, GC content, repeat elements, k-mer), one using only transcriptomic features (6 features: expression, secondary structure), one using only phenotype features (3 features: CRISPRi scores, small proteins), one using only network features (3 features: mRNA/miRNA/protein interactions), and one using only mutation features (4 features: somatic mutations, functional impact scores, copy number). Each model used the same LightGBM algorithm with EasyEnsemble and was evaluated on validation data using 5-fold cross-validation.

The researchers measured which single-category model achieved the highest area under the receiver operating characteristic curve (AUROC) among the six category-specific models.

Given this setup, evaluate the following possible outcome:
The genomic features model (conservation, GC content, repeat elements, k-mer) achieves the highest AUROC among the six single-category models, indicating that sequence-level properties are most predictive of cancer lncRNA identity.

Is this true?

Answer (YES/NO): NO